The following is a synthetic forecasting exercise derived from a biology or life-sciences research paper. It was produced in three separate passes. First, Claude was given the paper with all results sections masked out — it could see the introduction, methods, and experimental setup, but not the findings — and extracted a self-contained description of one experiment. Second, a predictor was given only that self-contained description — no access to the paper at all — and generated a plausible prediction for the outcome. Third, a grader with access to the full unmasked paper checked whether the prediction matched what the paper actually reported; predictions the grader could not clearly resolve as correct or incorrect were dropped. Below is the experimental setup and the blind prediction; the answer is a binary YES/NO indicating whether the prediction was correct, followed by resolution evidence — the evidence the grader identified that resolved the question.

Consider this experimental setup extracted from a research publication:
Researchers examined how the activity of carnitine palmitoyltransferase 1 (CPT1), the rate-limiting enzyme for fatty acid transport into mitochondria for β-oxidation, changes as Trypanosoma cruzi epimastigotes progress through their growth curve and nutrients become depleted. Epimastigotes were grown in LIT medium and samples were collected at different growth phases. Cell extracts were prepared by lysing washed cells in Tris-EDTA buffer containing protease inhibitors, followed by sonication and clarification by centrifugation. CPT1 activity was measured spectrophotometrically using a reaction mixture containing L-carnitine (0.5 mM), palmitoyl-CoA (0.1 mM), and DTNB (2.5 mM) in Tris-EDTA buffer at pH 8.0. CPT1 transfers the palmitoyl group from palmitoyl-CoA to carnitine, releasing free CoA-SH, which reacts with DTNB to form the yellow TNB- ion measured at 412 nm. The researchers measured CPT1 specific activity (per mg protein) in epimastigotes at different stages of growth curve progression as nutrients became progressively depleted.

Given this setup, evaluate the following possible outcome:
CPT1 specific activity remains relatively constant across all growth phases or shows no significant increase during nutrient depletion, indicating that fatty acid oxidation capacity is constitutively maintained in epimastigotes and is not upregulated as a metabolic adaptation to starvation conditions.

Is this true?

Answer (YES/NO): NO